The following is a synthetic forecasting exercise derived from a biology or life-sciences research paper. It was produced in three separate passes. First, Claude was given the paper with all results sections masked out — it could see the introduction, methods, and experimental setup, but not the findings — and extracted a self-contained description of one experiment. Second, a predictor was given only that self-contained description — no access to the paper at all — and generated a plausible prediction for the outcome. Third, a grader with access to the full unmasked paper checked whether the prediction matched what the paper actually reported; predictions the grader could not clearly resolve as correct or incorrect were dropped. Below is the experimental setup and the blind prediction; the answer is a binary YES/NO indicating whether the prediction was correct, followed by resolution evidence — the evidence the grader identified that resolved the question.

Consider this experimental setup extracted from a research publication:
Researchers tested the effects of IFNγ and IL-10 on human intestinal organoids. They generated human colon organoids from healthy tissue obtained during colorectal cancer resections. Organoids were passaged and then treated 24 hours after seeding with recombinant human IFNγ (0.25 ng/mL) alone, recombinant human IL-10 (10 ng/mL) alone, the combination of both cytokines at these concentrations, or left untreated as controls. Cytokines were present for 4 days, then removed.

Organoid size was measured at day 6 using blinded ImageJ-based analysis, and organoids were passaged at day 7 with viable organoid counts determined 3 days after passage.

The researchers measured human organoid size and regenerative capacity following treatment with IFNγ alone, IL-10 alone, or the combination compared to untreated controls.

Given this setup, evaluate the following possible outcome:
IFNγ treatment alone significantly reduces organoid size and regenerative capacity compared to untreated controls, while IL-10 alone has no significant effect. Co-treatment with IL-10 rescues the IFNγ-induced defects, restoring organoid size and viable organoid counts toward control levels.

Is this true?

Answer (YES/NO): NO